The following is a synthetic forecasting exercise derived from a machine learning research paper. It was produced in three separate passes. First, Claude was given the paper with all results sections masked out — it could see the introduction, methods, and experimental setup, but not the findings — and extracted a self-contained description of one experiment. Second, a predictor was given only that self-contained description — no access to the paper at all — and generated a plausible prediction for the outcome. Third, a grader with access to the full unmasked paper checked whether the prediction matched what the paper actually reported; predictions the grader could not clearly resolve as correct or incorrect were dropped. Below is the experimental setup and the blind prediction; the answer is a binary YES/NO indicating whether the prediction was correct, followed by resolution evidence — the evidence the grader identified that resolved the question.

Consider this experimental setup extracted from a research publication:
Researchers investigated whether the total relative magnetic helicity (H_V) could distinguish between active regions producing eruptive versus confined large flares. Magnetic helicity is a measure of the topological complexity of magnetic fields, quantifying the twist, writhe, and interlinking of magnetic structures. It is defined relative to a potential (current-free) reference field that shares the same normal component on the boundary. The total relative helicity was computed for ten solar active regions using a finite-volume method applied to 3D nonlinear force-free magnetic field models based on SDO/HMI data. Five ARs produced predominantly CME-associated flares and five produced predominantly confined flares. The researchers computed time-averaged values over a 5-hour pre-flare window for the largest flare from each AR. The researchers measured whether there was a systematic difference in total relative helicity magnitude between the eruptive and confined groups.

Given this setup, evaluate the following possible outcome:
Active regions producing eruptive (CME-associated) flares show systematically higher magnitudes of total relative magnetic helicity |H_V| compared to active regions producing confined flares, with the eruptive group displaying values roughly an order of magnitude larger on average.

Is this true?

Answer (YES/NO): NO